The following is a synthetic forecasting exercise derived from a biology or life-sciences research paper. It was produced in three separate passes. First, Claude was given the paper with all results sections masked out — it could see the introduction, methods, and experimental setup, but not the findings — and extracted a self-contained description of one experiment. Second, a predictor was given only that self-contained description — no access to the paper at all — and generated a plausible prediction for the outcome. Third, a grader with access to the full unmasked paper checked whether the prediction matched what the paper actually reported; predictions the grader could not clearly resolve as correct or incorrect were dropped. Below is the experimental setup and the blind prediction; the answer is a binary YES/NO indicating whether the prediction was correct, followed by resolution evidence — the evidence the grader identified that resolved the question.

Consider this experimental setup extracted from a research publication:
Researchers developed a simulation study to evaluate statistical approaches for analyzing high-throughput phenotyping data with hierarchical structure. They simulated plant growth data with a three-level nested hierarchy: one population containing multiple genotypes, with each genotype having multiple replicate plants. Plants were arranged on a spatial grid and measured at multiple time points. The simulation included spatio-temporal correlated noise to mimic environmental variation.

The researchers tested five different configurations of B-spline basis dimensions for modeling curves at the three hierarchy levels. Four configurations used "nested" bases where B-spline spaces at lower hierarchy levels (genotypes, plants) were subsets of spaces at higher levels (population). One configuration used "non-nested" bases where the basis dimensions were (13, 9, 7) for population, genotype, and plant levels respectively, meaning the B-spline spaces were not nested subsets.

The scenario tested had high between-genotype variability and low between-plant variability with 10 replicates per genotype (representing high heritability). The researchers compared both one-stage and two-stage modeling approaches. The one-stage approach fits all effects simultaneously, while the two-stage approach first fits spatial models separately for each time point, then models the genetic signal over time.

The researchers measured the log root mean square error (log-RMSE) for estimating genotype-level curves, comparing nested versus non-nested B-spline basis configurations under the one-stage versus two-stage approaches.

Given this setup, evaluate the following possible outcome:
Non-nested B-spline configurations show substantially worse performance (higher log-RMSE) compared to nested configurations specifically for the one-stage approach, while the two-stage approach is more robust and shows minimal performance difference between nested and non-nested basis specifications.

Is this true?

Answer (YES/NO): NO